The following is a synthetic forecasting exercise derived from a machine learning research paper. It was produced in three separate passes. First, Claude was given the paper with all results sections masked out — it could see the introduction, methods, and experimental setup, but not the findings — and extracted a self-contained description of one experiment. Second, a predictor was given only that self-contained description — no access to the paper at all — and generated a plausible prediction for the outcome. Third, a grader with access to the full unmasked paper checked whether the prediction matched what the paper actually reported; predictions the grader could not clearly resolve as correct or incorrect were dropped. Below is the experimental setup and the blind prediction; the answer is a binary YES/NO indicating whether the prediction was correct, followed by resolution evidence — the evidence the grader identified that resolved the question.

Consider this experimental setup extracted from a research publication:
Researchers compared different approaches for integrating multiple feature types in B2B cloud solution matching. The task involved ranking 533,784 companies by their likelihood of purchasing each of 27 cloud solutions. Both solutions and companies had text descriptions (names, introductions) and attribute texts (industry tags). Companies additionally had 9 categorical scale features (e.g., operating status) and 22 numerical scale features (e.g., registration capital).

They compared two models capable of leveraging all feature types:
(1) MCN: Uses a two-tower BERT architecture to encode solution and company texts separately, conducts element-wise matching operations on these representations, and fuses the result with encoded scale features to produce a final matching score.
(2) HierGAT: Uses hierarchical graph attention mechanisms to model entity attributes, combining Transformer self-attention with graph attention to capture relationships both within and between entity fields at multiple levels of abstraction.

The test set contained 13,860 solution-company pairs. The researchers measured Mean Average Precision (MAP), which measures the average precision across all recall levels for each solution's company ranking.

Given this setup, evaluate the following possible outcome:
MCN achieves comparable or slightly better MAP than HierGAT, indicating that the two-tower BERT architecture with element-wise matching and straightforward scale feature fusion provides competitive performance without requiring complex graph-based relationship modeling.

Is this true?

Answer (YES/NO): NO